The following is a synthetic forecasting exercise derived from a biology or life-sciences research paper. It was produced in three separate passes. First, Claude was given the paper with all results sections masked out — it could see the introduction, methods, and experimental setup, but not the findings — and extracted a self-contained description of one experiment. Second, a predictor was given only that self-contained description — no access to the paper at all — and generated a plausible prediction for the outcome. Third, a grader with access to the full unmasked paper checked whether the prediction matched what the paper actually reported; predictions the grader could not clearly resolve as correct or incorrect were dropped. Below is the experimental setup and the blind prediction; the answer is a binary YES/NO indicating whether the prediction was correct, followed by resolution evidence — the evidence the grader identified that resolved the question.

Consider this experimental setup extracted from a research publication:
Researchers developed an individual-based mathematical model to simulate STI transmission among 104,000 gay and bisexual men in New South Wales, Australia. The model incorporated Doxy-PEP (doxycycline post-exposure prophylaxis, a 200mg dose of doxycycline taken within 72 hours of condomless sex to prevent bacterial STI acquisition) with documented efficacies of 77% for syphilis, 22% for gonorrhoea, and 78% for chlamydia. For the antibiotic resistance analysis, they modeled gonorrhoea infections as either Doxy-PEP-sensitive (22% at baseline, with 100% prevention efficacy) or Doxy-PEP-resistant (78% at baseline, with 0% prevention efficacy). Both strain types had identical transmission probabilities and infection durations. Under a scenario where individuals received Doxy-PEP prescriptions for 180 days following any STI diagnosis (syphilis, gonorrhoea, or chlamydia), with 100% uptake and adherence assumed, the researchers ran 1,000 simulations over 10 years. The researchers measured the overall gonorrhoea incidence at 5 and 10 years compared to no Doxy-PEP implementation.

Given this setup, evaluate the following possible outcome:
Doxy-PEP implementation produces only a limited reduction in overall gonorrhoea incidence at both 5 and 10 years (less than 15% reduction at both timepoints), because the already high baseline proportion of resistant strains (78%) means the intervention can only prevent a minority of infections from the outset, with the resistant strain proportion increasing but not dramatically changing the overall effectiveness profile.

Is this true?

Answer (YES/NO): YES